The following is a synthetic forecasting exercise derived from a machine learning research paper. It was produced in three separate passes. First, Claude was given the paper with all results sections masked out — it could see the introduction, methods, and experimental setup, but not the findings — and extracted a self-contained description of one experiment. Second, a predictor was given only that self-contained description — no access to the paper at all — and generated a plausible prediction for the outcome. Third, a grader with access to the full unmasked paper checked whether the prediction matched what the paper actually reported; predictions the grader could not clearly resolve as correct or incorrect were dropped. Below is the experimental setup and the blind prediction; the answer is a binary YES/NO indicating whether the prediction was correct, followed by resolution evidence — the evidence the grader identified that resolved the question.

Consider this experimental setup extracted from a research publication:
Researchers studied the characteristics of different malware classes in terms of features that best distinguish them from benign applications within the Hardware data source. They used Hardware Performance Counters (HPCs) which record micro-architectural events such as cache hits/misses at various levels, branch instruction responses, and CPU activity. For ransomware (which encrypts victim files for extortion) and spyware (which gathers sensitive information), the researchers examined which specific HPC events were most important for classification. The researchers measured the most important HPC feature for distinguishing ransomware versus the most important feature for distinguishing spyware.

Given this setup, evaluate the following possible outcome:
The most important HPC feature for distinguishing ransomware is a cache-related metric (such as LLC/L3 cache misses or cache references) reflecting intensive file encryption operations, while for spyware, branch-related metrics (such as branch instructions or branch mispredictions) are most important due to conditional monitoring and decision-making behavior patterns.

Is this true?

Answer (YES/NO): NO